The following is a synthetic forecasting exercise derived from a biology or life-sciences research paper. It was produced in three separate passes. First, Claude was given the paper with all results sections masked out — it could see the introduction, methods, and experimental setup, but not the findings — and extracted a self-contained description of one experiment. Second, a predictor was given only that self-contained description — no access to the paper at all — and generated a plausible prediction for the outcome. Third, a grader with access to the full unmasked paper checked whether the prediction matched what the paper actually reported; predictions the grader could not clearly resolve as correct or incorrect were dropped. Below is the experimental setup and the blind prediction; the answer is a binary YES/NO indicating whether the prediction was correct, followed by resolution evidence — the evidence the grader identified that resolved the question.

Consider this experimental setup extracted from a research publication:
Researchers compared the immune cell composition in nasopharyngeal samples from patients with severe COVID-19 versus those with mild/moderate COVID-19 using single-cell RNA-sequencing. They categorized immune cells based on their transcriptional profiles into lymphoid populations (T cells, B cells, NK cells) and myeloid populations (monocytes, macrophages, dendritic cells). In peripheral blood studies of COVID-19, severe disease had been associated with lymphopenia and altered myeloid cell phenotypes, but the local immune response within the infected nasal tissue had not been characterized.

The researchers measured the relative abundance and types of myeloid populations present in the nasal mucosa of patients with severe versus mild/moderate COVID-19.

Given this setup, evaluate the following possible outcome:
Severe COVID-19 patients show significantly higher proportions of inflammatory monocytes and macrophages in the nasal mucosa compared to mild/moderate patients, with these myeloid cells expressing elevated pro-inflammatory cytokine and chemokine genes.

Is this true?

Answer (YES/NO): YES